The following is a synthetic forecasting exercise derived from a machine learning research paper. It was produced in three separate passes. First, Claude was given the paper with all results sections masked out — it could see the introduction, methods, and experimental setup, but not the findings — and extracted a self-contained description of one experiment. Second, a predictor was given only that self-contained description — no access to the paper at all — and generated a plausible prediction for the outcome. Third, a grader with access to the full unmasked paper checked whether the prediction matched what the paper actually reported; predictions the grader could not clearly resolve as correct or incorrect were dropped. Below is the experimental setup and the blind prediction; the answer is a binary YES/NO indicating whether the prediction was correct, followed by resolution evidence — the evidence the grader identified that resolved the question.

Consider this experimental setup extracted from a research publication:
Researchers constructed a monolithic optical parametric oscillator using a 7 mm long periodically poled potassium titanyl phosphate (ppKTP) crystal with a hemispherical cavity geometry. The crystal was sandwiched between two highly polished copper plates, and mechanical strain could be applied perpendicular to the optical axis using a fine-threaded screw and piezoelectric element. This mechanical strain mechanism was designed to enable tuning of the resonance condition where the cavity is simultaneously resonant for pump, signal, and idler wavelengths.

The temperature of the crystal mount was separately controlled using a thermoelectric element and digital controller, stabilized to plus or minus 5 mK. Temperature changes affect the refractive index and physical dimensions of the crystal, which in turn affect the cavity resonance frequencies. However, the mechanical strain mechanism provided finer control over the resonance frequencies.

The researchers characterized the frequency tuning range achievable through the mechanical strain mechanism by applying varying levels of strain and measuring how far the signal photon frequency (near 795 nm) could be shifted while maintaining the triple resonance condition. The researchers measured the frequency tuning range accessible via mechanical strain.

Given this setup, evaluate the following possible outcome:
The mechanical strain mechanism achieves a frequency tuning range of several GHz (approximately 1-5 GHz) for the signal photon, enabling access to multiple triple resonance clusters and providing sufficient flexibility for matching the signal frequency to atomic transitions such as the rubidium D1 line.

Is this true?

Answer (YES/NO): NO